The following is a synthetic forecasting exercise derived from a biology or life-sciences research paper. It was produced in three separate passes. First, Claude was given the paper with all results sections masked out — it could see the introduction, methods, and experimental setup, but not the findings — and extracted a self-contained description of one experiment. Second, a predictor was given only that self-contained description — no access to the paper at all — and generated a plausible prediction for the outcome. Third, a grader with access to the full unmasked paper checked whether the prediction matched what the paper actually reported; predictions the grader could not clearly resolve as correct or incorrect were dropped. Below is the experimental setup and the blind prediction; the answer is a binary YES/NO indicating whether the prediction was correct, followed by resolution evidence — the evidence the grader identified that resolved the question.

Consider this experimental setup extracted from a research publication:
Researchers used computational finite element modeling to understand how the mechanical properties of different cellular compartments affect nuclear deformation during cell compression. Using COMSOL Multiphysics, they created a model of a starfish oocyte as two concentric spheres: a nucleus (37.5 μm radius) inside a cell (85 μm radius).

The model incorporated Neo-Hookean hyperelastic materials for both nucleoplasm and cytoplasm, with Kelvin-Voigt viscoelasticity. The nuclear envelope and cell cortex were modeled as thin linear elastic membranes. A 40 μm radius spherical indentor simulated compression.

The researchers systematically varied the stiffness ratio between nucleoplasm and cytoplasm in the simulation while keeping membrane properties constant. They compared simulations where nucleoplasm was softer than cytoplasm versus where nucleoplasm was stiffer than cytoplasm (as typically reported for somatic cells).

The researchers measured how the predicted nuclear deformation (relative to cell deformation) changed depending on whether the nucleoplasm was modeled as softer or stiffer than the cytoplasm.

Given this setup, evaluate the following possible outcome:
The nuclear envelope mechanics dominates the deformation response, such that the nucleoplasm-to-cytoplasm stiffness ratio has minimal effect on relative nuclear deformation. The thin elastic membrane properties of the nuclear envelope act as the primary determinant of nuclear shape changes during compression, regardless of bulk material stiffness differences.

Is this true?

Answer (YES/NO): NO